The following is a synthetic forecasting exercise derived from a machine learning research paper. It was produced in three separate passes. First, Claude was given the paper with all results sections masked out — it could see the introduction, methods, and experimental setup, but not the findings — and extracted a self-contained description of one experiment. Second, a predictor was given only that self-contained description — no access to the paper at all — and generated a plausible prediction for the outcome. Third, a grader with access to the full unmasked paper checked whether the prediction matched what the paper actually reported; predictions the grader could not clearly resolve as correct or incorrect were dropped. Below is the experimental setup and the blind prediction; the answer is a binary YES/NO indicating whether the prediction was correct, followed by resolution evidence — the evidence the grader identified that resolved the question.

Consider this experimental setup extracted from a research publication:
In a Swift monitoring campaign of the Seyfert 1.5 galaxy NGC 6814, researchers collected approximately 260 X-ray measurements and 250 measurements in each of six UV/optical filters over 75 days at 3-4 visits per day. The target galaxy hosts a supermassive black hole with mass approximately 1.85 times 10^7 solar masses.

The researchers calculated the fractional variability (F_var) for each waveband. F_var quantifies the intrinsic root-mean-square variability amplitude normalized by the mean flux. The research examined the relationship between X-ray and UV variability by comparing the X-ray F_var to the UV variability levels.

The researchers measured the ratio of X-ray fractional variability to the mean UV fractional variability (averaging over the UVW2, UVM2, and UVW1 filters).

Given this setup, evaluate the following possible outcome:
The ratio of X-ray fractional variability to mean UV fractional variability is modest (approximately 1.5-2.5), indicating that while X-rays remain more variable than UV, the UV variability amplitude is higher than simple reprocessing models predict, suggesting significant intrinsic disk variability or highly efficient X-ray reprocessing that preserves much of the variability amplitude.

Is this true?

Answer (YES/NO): YES